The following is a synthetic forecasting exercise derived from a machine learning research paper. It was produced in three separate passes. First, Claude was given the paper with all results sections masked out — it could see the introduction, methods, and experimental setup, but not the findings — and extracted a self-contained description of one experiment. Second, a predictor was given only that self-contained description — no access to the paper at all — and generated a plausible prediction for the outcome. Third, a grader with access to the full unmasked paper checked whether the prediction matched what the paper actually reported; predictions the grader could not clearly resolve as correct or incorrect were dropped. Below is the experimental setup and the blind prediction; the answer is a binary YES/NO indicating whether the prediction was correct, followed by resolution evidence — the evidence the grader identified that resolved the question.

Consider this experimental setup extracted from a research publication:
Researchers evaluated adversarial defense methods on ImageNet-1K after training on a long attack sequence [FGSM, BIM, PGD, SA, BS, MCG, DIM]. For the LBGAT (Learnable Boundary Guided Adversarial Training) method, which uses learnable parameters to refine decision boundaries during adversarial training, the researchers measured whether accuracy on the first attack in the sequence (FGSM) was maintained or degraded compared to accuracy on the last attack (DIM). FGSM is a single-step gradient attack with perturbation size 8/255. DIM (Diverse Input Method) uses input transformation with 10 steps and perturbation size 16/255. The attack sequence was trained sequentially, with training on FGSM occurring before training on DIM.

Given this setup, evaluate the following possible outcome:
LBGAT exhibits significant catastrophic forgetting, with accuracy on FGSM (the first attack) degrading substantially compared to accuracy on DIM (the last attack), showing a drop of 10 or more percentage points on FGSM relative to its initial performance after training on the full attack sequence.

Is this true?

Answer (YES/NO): NO